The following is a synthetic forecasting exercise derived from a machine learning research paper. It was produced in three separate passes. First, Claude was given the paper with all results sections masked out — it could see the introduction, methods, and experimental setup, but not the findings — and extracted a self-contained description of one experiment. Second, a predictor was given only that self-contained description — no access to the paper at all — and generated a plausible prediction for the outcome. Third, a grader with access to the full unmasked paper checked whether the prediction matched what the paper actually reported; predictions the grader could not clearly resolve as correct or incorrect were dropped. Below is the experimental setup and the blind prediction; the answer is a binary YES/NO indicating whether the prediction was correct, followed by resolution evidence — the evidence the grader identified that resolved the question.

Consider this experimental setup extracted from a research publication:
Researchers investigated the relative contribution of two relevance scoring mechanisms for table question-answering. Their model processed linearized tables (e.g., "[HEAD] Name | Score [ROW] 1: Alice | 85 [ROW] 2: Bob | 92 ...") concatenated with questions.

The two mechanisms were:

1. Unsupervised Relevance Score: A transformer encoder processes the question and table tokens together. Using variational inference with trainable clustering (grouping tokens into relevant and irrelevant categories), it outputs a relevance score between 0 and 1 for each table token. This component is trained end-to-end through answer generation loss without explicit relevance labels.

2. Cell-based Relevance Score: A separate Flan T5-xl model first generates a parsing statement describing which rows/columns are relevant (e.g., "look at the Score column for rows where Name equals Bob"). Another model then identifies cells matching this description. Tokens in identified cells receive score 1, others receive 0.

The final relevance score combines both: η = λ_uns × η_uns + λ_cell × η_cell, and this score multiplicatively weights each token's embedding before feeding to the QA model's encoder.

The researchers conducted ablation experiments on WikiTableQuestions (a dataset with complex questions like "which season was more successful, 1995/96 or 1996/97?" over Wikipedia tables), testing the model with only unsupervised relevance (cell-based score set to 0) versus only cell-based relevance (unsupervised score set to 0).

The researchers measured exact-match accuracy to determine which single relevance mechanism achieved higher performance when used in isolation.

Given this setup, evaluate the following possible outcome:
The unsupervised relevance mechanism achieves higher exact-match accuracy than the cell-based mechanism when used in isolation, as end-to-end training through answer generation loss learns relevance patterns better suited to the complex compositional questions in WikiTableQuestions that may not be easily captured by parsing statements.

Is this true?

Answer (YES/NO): YES